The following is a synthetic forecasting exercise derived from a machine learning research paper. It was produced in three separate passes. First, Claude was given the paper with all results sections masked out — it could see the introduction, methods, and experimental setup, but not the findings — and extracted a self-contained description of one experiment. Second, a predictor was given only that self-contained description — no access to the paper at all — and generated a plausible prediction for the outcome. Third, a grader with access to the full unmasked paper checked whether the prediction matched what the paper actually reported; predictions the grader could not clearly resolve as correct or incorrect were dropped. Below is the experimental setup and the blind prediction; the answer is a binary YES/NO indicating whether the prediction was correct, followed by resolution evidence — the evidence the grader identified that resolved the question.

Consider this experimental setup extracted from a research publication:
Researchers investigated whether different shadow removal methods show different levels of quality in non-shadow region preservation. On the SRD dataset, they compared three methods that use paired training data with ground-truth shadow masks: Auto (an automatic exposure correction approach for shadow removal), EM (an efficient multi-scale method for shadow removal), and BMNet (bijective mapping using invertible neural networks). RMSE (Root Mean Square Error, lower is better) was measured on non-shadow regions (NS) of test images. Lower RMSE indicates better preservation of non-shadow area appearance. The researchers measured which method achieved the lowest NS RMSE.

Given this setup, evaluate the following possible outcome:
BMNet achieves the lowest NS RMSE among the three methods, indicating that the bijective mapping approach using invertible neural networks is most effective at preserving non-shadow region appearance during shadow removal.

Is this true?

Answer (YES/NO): YES